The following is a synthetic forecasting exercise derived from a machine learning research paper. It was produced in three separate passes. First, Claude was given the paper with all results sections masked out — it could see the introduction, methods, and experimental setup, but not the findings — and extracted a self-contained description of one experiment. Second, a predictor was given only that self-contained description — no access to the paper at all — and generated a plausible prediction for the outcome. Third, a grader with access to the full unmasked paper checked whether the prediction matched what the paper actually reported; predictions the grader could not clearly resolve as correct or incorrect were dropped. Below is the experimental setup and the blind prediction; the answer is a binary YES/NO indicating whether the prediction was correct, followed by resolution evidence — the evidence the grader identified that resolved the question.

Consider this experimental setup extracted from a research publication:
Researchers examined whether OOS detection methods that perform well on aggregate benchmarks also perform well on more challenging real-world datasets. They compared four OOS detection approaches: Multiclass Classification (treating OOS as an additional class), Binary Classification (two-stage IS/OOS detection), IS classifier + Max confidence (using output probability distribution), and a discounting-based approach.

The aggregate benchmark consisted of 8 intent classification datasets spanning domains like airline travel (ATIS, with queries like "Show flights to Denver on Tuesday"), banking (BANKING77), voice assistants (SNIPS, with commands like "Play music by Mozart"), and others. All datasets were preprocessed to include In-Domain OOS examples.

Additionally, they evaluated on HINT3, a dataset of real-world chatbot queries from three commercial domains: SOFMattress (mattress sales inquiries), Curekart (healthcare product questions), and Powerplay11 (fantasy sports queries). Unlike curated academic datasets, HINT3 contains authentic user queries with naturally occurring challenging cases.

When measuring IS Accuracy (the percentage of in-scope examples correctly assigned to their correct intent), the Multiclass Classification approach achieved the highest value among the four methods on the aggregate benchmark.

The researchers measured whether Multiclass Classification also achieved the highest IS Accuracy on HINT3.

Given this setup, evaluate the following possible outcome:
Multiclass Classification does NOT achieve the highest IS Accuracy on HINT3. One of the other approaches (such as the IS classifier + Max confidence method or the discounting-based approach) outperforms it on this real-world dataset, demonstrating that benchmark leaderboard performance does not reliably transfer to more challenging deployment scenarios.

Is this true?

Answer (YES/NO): YES